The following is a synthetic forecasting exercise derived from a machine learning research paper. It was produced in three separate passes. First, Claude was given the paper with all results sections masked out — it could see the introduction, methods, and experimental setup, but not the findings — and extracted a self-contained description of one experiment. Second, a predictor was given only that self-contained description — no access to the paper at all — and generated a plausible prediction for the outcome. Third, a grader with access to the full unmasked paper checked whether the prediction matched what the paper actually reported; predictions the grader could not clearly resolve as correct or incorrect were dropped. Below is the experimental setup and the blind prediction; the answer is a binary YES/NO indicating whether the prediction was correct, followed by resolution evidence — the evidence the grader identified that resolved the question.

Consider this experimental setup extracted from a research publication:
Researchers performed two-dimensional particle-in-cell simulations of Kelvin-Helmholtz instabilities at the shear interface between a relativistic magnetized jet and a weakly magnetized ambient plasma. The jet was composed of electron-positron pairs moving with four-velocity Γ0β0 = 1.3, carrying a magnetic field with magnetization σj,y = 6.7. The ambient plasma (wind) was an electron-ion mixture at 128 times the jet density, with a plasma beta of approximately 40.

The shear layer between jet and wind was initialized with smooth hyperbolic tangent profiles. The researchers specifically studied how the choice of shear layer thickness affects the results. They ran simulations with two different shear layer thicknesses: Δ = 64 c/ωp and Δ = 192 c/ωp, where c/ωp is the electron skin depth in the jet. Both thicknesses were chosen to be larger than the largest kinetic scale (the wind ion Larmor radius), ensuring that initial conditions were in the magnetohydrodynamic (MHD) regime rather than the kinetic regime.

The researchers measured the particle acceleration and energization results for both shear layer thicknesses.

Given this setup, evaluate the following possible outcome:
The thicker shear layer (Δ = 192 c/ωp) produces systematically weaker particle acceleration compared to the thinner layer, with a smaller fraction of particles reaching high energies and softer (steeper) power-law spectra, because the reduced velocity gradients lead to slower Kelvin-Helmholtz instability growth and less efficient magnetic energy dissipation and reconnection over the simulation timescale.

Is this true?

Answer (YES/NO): NO